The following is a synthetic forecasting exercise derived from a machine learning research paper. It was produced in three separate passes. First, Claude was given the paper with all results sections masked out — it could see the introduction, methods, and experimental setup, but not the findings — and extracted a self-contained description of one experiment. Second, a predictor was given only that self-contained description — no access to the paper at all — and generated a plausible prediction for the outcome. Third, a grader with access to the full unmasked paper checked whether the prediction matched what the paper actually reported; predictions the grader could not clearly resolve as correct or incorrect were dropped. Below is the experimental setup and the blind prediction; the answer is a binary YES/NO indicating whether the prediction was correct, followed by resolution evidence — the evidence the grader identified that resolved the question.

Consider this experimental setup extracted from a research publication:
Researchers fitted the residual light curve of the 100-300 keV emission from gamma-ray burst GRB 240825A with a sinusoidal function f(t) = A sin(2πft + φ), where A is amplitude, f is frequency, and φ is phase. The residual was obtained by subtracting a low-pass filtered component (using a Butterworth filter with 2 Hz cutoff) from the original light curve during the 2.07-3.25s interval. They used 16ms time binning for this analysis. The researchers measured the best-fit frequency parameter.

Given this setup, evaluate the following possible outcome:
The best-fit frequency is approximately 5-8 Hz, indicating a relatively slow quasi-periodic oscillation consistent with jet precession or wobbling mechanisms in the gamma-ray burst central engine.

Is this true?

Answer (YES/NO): YES